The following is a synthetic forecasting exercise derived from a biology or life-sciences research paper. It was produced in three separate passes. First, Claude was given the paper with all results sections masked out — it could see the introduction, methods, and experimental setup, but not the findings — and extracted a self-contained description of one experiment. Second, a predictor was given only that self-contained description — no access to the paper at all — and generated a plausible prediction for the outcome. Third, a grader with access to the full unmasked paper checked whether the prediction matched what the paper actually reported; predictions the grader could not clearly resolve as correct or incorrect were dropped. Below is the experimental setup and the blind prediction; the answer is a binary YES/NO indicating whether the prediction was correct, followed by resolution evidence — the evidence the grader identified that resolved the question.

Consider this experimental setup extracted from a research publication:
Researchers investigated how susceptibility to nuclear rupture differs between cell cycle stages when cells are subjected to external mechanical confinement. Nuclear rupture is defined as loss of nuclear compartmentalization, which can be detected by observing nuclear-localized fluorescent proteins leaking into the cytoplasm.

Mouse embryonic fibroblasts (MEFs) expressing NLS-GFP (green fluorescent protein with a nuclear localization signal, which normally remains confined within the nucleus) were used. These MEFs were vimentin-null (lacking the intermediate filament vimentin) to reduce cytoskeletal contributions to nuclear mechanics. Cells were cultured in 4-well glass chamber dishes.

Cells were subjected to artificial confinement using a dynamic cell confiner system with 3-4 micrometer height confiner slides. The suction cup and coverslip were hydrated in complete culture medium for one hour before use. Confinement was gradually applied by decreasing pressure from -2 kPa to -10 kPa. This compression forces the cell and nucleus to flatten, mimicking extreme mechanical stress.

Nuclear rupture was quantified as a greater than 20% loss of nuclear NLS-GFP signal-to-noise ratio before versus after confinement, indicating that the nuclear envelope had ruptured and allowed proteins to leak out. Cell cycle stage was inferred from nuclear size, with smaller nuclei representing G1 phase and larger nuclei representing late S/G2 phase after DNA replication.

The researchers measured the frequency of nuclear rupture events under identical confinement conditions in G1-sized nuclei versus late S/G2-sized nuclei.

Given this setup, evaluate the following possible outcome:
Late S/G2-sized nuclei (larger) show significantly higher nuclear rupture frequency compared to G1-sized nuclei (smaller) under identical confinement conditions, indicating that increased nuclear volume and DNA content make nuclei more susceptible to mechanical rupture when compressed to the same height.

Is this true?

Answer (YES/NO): NO